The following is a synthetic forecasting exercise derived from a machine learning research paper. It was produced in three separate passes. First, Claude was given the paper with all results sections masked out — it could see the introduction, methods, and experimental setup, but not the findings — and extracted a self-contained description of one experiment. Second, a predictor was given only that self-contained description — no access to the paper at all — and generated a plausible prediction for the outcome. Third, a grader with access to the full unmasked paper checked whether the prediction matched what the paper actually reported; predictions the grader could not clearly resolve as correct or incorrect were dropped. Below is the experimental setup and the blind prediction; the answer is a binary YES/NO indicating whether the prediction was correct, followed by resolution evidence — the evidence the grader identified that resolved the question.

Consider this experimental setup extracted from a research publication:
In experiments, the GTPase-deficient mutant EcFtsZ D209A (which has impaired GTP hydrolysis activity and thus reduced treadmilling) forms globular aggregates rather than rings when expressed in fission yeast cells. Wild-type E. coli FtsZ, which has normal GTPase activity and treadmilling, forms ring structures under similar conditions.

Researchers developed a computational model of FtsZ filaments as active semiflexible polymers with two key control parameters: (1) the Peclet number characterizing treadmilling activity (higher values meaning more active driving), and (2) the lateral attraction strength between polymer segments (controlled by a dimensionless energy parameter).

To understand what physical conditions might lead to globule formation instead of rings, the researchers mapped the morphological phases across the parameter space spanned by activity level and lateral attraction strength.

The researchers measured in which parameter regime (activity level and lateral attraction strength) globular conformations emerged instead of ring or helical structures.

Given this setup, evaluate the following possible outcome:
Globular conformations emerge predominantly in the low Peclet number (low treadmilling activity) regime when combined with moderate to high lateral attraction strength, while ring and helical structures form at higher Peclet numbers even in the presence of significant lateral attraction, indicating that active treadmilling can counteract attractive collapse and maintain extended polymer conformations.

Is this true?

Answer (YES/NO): YES